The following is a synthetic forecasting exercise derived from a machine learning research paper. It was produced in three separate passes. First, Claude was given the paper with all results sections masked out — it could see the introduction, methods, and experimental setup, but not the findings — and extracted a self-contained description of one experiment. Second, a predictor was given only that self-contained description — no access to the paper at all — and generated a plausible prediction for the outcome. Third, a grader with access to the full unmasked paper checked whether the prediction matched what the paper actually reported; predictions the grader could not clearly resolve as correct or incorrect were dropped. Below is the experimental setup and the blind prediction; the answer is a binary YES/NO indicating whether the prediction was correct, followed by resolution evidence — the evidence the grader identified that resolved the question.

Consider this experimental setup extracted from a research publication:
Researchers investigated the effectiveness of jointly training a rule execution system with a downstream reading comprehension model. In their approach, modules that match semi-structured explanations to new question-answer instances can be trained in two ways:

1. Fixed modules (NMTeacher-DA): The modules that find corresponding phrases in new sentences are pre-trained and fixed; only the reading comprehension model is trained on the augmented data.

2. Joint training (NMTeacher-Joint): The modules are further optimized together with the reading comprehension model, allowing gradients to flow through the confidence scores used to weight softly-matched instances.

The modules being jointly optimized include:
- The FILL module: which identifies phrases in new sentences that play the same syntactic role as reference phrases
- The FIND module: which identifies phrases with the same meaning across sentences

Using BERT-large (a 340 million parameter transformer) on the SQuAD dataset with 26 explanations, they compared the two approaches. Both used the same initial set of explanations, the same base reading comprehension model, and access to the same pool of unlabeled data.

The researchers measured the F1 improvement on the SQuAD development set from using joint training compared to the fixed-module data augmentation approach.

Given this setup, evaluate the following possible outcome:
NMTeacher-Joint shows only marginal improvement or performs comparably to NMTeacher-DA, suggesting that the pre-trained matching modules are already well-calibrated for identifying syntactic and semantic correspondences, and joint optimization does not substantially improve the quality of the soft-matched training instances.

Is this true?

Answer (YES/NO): NO